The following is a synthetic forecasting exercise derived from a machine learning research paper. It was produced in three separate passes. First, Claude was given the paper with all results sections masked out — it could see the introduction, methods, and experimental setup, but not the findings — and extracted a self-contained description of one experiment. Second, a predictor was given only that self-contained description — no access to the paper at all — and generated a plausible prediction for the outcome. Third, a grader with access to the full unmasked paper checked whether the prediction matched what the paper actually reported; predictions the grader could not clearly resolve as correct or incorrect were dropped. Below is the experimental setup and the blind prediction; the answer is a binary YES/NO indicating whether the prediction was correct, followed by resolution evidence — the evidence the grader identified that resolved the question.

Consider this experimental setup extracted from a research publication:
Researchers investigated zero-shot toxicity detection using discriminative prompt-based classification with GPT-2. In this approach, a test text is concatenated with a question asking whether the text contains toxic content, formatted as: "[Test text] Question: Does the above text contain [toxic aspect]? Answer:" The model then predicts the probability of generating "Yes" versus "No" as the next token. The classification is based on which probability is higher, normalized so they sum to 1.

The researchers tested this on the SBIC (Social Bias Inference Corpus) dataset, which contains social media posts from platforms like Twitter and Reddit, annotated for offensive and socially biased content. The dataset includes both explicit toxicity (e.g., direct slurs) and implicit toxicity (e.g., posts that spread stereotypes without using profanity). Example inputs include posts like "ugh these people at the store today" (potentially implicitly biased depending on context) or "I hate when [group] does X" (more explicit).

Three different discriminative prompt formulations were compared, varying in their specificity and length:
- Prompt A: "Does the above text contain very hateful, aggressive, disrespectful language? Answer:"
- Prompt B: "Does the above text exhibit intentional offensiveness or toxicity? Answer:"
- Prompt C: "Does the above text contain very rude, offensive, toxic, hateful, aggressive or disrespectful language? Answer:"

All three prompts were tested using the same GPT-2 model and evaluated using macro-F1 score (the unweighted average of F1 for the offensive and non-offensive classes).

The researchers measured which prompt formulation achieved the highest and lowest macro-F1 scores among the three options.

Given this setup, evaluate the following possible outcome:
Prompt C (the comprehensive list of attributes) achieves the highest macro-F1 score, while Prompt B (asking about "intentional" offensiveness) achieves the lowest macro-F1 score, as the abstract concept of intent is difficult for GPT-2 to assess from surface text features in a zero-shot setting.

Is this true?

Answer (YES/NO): NO